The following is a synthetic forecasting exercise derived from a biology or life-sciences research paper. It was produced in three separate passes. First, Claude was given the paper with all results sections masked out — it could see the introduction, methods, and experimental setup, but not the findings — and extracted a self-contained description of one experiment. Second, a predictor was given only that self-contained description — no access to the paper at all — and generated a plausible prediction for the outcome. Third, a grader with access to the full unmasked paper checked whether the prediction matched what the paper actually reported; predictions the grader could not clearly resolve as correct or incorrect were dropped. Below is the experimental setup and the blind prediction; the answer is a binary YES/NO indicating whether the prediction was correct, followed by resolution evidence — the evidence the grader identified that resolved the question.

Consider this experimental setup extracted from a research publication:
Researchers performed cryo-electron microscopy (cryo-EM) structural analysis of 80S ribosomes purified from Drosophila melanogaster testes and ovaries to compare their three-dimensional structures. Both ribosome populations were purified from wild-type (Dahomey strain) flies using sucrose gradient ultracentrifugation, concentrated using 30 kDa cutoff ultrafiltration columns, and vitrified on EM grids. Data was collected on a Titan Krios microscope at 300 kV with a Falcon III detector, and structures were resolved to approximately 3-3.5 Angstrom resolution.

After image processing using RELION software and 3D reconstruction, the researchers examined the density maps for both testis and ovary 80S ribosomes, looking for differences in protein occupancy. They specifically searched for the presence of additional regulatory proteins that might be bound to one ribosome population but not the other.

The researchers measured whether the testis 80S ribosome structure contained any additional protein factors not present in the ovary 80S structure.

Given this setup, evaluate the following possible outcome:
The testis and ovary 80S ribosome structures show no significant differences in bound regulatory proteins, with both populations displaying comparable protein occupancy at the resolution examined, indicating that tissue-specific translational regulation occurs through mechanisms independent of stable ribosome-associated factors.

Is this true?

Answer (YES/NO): NO